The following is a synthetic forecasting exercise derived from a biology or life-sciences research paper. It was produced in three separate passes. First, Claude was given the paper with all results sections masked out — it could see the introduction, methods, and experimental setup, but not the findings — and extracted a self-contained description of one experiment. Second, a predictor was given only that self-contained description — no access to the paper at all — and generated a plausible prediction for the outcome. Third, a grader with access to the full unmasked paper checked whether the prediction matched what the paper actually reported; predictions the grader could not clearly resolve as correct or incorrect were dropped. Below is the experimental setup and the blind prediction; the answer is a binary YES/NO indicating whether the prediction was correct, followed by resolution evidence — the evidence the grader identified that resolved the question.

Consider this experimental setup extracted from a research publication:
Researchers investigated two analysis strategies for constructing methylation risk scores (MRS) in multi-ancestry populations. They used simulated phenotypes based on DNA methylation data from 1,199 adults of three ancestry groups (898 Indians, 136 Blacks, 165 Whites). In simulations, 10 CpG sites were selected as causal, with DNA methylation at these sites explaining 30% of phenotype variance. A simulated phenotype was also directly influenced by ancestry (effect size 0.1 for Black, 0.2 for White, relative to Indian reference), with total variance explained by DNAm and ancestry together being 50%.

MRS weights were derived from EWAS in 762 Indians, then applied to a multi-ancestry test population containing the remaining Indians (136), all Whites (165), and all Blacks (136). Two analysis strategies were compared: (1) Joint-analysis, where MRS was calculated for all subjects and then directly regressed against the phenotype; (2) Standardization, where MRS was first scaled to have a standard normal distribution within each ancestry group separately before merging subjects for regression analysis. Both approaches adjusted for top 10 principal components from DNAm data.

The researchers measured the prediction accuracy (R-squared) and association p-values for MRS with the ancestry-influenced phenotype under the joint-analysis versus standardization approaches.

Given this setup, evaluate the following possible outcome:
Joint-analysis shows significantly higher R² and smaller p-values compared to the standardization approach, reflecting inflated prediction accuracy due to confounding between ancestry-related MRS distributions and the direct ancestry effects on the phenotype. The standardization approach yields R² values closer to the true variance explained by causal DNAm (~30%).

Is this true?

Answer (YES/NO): NO